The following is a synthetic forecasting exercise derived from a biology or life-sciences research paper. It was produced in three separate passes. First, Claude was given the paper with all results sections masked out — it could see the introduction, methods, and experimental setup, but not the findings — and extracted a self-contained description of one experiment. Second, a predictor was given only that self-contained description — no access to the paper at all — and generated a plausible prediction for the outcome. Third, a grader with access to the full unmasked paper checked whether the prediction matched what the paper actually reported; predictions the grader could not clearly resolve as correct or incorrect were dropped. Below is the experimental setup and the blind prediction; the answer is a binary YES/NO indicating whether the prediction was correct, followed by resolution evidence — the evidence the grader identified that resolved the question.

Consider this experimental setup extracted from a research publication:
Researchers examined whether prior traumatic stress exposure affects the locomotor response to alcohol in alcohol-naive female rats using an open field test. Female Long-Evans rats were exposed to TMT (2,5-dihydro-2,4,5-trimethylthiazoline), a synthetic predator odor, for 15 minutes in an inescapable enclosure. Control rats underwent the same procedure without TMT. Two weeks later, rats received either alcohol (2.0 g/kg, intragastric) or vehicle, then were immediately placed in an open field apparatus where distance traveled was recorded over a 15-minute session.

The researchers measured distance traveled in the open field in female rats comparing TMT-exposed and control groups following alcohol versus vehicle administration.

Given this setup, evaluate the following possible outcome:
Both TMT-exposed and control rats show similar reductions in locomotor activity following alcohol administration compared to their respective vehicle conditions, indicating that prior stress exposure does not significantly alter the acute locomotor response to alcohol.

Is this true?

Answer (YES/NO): NO